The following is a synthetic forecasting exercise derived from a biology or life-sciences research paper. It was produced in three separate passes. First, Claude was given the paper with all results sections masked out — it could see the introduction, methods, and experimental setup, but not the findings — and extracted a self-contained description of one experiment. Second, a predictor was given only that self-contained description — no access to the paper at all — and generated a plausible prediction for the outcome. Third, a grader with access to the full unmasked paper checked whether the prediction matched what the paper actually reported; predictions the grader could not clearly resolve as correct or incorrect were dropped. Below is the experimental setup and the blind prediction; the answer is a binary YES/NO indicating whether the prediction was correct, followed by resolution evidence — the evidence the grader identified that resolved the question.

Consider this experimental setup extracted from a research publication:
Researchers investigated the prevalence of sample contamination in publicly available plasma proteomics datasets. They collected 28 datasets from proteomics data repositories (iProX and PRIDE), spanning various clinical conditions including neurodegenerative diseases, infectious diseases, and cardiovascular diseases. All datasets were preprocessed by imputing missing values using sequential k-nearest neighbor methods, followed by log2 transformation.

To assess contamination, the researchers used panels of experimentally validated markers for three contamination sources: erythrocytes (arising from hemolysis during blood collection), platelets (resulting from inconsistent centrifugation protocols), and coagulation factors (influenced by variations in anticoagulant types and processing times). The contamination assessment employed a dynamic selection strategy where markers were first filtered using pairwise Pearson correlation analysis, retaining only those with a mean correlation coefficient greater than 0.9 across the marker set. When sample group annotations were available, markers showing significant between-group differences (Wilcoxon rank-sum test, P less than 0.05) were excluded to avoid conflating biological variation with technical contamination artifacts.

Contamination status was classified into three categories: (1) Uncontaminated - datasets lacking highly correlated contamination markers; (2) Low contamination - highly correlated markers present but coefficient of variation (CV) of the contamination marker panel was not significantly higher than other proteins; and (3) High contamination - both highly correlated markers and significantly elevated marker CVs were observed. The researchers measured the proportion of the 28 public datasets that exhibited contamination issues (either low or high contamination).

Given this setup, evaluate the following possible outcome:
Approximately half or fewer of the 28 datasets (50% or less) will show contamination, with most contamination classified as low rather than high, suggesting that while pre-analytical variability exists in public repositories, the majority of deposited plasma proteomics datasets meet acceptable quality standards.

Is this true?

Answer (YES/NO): NO